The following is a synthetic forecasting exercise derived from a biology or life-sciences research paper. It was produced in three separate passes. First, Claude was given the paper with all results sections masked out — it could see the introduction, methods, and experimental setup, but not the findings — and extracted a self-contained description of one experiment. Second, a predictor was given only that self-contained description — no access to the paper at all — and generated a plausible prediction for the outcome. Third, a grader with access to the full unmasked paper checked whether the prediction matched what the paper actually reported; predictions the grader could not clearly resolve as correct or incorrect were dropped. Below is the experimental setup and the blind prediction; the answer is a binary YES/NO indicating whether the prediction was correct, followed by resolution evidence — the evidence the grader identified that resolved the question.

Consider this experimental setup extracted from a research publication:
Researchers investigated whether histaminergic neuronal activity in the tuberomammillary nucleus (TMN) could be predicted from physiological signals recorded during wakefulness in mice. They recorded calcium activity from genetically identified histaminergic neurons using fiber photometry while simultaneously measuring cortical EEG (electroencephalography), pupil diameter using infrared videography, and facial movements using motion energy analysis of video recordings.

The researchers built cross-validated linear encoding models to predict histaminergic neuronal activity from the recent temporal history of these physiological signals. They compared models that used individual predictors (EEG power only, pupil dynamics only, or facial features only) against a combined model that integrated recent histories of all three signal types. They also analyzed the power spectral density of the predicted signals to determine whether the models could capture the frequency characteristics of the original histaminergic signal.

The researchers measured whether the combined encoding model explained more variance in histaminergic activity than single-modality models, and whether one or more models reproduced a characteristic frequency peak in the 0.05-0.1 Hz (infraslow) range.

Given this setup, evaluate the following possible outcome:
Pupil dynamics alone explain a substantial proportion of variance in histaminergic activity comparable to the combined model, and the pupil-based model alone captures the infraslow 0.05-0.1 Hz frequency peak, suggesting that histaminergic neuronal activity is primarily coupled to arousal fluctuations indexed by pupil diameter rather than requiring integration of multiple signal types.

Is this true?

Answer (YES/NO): NO